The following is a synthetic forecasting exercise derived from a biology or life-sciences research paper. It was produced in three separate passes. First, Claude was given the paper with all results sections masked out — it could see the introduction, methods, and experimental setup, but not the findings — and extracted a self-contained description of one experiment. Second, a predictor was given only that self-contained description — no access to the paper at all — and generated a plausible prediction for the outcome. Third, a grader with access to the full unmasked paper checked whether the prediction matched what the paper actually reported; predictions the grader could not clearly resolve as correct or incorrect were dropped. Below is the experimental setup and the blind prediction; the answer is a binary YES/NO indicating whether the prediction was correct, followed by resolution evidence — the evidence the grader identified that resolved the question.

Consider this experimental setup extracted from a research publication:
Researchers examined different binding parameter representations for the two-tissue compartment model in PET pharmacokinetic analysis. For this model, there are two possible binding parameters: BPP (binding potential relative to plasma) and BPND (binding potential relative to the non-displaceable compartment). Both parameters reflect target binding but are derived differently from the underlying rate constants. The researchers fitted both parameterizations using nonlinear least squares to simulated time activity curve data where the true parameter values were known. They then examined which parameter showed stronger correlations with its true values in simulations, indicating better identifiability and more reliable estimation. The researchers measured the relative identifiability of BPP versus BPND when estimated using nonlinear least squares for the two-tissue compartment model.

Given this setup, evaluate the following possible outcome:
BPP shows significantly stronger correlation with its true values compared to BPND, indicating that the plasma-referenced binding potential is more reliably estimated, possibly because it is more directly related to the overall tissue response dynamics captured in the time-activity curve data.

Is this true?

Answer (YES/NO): YES